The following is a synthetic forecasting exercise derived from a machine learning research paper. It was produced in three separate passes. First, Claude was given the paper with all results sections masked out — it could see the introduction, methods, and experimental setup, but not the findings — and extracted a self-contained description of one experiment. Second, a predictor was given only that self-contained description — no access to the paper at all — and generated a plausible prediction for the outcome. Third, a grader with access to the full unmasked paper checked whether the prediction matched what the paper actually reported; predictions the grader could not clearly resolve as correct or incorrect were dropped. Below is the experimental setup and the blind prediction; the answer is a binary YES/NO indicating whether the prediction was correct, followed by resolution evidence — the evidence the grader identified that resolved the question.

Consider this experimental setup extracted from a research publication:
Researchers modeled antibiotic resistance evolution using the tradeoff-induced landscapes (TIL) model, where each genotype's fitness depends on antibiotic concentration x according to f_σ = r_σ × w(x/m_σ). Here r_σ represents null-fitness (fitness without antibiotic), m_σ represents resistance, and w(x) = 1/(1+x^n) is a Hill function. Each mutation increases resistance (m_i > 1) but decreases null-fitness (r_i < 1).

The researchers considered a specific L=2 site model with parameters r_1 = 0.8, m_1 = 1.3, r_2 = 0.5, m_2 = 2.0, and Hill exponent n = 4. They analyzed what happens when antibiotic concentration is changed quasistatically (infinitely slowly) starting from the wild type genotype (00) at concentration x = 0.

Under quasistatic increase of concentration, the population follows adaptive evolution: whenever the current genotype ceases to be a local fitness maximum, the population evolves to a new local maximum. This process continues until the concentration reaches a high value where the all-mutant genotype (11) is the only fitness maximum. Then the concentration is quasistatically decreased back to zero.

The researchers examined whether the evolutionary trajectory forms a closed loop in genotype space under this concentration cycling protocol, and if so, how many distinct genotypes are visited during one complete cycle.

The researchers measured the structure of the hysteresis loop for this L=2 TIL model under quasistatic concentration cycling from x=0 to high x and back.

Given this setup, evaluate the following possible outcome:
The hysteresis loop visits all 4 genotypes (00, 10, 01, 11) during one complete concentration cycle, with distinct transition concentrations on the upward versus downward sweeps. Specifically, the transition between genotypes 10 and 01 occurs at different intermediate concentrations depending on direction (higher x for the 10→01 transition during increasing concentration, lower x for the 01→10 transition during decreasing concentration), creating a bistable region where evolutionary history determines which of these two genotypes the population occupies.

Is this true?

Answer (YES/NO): YES